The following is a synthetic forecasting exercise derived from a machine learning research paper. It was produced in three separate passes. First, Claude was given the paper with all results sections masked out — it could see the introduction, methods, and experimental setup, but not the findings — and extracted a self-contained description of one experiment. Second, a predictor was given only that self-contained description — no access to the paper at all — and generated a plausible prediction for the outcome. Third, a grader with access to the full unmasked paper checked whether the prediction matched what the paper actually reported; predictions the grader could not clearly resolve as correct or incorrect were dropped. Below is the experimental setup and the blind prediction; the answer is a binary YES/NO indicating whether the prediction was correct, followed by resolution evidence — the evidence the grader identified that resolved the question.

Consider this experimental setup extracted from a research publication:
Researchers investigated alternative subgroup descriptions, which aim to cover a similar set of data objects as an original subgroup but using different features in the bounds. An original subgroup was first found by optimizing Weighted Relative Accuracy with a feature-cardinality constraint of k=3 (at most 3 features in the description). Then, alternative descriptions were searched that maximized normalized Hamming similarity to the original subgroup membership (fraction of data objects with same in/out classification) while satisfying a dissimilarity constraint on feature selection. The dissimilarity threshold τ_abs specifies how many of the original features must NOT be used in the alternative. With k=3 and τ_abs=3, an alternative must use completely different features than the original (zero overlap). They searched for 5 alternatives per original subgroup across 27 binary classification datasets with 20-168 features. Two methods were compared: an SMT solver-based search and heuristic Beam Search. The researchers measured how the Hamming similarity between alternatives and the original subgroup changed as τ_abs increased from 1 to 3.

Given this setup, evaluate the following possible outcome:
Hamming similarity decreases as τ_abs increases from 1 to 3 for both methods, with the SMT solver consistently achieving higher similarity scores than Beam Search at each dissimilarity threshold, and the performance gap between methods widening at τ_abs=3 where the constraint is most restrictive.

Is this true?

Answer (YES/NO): NO